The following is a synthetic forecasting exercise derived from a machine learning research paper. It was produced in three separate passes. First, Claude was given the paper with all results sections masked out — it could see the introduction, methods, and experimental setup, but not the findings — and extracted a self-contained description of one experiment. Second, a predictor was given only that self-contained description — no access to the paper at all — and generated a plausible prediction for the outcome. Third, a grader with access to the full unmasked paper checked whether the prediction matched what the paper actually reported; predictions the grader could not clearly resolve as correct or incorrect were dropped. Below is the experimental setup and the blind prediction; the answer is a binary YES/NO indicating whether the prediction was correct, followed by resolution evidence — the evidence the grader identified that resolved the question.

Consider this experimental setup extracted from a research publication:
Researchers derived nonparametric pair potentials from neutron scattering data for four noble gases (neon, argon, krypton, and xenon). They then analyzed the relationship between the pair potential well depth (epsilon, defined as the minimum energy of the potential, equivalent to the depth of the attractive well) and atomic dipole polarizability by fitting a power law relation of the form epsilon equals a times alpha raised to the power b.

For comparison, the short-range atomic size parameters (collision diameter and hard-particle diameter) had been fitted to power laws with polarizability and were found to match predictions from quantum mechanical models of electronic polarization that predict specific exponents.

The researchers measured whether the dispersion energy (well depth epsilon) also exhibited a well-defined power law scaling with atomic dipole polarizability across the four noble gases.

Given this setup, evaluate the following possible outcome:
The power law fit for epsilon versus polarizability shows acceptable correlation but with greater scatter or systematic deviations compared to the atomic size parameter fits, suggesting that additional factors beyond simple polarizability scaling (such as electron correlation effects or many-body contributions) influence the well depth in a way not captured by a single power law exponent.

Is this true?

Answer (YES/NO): NO